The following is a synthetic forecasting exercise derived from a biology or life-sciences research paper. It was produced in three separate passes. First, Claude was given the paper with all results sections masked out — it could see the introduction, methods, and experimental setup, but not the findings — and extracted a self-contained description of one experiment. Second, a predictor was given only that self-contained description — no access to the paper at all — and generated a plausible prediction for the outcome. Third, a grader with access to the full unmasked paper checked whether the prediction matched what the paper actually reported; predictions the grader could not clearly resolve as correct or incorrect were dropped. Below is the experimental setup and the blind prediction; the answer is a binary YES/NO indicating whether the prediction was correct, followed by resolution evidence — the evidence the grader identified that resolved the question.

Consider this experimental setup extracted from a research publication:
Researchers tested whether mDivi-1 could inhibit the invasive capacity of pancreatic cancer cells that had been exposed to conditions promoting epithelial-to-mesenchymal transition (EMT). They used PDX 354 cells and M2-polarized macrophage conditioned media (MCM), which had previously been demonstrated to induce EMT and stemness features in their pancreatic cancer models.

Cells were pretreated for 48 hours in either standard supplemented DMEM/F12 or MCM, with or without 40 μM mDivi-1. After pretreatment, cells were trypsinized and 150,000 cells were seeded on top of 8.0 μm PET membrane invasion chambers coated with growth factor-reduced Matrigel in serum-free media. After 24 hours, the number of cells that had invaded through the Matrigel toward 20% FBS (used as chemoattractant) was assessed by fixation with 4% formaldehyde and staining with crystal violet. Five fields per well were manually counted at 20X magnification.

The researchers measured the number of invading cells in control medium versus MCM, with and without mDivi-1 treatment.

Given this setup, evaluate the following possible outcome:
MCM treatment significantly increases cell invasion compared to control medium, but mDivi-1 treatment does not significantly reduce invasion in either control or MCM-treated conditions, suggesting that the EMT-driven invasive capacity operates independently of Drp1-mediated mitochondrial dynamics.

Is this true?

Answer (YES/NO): NO